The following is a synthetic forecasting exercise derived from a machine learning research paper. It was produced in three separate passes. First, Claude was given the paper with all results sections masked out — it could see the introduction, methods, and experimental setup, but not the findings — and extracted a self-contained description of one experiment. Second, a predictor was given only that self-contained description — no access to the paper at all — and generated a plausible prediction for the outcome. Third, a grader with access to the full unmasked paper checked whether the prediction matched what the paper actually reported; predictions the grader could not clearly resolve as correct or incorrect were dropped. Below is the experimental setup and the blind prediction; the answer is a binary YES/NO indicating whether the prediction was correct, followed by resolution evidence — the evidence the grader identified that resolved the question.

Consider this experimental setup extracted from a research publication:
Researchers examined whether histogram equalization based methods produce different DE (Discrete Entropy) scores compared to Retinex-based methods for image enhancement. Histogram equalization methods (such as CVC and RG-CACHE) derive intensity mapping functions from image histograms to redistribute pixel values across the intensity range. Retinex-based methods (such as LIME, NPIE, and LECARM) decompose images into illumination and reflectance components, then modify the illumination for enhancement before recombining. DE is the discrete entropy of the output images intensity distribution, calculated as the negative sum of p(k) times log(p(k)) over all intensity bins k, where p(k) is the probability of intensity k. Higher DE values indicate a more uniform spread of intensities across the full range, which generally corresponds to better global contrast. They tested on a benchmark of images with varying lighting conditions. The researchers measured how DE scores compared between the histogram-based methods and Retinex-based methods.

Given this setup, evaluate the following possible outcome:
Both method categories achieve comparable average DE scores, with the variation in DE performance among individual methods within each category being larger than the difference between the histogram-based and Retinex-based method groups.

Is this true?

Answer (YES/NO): NO